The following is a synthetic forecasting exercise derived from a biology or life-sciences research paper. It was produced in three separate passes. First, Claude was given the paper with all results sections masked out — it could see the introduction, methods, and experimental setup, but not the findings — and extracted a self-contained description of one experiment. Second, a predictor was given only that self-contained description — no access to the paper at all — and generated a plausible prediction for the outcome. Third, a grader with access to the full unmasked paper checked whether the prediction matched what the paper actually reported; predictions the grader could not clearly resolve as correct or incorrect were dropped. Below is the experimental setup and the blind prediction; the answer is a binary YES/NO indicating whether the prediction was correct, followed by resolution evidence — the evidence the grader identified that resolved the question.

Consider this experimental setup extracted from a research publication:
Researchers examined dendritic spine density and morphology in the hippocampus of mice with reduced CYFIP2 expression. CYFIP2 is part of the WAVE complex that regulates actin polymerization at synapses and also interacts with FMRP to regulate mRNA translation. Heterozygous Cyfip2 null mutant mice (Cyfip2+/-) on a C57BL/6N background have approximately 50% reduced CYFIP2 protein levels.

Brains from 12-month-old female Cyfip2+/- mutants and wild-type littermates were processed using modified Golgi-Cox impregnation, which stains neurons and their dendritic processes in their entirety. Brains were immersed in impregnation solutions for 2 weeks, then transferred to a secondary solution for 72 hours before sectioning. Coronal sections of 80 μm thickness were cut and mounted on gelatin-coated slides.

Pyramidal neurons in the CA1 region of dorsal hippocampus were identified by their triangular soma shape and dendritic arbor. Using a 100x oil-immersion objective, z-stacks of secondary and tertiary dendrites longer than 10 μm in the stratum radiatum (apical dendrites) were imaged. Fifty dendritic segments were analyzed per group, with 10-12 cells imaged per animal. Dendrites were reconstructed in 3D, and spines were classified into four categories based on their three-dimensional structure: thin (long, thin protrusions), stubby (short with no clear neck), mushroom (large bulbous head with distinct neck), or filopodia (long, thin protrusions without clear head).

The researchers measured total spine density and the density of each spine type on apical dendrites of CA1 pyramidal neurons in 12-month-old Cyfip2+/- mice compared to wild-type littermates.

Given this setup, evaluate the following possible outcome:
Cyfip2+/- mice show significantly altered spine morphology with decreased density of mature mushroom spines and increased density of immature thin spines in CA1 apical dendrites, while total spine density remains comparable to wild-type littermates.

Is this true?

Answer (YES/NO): NO